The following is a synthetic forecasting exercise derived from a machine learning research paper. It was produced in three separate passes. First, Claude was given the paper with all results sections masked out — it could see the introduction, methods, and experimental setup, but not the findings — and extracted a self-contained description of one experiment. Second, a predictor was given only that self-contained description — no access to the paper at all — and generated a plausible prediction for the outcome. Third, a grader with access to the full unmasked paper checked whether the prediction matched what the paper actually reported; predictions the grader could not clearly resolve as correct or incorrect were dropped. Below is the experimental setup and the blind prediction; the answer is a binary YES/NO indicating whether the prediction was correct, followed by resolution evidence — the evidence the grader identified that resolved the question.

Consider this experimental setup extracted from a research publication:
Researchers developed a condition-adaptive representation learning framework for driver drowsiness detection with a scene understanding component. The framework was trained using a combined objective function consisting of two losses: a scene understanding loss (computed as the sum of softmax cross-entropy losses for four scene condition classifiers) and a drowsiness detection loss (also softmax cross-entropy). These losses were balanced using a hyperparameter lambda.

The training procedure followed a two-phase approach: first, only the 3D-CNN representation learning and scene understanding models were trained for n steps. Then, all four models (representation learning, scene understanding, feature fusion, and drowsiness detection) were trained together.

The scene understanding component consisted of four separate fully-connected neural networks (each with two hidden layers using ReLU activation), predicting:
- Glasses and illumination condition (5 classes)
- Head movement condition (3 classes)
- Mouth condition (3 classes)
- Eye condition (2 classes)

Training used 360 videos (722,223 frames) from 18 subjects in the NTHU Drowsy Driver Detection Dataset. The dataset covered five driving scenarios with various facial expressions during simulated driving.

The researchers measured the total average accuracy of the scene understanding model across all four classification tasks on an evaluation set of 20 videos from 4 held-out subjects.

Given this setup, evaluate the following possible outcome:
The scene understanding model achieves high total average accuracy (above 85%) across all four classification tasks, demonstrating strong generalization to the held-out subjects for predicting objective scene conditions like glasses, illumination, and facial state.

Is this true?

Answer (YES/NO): YES